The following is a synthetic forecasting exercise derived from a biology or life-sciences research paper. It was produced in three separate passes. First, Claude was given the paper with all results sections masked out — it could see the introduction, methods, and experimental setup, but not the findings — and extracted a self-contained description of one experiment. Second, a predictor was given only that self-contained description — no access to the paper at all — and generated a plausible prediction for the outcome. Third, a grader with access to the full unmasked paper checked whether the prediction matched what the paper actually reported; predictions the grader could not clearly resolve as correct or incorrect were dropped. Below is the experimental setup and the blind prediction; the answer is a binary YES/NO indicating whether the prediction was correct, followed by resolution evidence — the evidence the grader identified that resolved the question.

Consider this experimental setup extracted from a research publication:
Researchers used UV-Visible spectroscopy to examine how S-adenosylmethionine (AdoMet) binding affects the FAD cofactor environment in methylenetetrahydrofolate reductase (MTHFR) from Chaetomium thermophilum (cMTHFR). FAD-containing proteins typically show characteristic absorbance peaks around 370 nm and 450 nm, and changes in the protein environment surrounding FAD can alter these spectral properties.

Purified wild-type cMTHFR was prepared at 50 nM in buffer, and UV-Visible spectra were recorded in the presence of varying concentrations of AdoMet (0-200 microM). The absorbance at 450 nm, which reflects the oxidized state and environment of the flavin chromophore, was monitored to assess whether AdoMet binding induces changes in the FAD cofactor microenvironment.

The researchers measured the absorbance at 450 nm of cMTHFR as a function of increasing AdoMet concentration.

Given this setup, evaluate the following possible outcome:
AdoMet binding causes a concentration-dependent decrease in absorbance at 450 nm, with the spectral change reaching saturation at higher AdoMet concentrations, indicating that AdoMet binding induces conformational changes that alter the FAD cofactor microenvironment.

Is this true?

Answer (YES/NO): YES